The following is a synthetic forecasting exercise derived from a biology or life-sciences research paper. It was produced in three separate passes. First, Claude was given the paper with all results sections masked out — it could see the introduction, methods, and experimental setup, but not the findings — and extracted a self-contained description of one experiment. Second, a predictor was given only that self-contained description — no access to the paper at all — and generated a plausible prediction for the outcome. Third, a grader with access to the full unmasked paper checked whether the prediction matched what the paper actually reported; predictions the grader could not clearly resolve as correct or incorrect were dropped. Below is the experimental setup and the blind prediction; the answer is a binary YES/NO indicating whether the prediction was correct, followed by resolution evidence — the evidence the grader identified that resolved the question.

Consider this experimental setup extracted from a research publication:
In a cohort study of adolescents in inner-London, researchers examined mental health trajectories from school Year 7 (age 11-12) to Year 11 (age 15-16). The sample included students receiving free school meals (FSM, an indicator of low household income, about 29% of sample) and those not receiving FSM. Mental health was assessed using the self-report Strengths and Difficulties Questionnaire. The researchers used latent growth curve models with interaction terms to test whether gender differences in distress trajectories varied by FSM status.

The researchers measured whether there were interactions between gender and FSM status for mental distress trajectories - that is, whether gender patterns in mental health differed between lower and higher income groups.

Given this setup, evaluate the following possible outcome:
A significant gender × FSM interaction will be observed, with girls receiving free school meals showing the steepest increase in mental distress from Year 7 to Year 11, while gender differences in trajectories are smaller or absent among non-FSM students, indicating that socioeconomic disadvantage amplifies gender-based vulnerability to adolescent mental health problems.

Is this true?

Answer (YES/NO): NO